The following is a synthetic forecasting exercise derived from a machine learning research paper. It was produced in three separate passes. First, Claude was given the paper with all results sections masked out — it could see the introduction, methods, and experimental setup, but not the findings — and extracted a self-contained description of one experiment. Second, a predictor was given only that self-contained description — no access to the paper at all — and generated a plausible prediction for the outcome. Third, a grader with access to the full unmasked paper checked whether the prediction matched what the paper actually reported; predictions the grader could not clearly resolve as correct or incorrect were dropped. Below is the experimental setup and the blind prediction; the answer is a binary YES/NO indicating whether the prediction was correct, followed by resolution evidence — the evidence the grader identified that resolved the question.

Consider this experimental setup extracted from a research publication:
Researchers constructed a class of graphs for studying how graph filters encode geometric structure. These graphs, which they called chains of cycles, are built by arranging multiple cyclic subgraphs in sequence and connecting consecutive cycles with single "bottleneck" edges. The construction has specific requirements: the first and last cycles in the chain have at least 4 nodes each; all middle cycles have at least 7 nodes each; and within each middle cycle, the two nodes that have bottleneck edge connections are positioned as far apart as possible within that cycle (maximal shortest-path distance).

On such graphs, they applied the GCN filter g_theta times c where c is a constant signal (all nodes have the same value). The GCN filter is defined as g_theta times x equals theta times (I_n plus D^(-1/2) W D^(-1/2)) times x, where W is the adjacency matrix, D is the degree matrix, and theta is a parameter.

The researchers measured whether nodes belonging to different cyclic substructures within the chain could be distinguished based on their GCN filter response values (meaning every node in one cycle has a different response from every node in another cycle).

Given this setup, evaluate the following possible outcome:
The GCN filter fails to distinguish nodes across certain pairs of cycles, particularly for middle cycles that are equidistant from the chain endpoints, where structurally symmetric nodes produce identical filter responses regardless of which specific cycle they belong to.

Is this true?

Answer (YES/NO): NO